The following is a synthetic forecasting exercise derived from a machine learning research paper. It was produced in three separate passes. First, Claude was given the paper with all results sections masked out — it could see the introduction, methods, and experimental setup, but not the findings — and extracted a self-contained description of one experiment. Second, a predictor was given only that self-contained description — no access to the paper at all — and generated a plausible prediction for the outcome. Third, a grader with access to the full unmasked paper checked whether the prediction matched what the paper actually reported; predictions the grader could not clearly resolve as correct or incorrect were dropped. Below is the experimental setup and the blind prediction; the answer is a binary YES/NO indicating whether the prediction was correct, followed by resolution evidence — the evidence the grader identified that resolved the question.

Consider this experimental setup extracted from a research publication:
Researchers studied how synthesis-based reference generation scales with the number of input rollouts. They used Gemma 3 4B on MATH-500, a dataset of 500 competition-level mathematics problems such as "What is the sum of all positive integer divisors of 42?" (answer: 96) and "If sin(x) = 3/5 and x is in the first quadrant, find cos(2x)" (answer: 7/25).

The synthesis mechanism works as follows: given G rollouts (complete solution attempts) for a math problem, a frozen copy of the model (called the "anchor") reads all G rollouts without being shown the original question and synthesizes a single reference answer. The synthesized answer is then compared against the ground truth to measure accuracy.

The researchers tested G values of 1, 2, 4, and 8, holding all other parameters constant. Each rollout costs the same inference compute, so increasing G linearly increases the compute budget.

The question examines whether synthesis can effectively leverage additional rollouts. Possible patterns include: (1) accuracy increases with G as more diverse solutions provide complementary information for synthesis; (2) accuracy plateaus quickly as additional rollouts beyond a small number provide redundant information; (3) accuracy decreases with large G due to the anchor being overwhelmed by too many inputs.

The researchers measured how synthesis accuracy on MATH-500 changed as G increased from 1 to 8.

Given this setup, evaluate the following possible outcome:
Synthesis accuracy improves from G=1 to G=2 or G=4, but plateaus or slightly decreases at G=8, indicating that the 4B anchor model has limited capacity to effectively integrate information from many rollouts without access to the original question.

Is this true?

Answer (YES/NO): NO